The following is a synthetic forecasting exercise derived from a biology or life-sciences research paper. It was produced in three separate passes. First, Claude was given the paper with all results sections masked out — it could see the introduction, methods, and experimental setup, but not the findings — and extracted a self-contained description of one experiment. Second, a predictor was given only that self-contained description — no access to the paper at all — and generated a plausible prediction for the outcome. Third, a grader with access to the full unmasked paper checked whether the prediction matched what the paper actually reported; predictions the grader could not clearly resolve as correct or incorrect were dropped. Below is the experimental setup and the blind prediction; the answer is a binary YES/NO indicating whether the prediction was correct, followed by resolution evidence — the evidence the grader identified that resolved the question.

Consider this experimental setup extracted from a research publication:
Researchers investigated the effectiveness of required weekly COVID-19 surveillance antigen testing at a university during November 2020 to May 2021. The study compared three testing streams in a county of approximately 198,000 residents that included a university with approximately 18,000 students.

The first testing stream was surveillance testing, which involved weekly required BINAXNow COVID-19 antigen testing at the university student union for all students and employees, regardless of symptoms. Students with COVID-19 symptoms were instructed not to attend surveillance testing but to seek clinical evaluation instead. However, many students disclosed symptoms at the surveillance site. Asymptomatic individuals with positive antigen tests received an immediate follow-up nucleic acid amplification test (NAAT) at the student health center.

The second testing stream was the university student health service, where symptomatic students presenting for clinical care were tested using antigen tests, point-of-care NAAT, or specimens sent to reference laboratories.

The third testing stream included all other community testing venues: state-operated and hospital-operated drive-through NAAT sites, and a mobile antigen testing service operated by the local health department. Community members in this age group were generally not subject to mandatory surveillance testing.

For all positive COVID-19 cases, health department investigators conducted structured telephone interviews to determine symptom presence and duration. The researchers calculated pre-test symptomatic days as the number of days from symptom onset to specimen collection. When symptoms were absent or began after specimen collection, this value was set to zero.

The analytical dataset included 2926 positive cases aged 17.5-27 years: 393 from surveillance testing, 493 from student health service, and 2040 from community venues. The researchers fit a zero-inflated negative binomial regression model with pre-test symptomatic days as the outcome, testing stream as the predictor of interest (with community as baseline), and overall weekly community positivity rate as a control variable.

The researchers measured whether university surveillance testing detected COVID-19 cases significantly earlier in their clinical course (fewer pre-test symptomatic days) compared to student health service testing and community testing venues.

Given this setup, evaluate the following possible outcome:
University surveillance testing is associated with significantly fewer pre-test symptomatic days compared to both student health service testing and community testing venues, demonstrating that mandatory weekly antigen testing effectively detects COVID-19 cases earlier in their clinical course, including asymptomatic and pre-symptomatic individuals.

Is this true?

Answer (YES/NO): NO